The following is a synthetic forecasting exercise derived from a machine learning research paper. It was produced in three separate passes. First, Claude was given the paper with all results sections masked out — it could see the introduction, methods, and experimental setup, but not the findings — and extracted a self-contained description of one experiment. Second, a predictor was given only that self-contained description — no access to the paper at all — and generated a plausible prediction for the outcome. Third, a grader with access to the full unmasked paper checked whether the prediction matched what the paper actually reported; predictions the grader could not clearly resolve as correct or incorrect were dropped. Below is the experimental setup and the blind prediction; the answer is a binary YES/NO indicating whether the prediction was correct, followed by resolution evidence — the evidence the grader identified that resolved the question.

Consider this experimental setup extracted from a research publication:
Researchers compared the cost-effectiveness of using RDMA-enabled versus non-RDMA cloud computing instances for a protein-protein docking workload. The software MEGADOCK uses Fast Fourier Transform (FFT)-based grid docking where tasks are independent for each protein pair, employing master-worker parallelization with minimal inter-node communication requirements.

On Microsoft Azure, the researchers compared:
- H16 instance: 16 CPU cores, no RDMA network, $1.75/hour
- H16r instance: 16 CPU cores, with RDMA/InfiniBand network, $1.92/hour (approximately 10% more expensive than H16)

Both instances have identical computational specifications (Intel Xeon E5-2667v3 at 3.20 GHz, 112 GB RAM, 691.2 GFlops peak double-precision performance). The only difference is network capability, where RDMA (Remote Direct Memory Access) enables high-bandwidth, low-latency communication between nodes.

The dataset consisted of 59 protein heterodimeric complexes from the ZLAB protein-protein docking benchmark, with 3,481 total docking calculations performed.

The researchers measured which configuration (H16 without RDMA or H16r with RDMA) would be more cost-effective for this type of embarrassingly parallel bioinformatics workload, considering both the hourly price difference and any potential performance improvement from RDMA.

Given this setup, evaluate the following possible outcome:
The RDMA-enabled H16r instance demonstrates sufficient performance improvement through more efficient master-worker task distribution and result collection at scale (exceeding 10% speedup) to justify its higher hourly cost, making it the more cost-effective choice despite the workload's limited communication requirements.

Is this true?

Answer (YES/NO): NO